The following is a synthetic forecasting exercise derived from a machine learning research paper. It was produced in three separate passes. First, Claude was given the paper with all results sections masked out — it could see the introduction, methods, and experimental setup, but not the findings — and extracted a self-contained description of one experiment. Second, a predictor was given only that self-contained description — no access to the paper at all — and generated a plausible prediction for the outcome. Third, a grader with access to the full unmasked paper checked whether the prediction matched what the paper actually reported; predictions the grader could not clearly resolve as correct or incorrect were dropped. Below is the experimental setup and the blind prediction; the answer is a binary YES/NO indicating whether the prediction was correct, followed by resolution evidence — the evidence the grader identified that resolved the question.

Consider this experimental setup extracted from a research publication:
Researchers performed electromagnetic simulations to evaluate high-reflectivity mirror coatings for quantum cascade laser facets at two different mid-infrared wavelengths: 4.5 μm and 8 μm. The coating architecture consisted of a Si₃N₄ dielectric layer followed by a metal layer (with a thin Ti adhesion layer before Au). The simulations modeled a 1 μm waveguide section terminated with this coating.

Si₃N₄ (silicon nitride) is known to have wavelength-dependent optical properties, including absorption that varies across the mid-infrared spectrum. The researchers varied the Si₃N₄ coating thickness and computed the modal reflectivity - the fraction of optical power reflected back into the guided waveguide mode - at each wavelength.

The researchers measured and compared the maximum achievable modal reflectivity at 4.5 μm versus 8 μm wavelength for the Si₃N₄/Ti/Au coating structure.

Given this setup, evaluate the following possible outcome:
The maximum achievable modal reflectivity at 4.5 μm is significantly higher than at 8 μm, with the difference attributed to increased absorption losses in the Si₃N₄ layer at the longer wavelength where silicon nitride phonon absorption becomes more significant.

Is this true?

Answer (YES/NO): YES